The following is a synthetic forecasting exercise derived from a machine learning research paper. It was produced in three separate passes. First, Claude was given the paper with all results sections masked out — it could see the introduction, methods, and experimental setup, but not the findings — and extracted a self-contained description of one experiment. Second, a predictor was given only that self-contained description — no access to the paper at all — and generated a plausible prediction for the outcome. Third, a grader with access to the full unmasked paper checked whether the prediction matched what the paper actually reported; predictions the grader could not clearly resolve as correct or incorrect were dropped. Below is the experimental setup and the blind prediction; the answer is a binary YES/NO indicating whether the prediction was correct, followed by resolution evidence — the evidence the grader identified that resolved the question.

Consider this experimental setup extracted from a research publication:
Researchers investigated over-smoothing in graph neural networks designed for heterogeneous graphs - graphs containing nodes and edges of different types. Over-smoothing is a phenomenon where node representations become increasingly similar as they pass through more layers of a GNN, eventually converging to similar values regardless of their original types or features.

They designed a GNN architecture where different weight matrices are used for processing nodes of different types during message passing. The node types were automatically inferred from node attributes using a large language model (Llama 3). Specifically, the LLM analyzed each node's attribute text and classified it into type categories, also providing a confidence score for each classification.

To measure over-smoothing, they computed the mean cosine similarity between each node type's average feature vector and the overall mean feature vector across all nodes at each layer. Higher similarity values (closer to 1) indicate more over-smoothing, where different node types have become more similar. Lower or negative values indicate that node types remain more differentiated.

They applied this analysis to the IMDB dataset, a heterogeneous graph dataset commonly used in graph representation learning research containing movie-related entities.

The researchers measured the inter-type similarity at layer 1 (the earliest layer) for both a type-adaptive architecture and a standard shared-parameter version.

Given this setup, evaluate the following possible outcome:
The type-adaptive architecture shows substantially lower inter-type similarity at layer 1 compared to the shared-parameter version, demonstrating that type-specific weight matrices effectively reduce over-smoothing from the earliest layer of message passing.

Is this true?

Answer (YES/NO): NO